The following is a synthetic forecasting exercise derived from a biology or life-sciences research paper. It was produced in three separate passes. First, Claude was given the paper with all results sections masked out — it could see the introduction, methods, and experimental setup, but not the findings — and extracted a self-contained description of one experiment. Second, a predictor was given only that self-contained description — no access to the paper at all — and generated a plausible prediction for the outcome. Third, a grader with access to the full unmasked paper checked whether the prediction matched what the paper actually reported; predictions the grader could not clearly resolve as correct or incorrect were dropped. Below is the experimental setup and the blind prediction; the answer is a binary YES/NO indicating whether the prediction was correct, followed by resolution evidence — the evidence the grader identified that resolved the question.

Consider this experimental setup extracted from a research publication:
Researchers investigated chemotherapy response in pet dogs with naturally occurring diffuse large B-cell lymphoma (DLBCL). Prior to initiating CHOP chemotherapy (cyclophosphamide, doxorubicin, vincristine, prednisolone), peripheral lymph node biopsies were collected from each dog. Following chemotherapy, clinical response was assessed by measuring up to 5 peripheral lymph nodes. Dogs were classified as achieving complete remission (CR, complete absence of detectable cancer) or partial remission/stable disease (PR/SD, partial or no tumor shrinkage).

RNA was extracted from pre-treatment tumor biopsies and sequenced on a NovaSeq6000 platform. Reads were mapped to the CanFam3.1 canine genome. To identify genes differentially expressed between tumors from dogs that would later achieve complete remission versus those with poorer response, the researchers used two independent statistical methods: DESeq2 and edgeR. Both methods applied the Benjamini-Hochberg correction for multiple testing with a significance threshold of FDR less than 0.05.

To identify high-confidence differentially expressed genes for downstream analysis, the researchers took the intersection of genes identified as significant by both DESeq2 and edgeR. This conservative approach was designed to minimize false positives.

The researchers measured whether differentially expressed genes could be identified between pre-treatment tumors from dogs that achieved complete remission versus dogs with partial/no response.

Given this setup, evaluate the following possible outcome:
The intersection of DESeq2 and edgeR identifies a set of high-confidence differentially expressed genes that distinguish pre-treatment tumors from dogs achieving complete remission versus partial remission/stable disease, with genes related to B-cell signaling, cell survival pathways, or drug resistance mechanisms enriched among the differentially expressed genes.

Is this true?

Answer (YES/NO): NO